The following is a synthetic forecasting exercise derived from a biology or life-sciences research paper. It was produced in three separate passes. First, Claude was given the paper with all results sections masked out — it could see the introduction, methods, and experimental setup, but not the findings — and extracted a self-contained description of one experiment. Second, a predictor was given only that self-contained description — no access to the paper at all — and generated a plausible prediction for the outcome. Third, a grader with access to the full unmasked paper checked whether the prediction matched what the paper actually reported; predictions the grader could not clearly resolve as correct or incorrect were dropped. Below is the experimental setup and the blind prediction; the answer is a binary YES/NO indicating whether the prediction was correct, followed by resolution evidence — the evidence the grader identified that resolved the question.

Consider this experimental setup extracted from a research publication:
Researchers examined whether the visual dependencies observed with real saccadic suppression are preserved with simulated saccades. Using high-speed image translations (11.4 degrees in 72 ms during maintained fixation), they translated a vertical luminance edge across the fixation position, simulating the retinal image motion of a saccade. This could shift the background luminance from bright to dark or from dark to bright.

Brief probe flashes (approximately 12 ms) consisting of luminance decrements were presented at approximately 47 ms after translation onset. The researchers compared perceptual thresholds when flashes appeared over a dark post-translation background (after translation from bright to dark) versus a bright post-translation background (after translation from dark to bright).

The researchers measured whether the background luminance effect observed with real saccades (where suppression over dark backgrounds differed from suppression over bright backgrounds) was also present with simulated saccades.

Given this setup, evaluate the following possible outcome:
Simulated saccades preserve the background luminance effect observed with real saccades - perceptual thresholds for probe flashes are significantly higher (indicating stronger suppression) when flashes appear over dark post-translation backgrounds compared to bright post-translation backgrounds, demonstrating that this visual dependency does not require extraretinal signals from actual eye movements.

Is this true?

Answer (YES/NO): YES